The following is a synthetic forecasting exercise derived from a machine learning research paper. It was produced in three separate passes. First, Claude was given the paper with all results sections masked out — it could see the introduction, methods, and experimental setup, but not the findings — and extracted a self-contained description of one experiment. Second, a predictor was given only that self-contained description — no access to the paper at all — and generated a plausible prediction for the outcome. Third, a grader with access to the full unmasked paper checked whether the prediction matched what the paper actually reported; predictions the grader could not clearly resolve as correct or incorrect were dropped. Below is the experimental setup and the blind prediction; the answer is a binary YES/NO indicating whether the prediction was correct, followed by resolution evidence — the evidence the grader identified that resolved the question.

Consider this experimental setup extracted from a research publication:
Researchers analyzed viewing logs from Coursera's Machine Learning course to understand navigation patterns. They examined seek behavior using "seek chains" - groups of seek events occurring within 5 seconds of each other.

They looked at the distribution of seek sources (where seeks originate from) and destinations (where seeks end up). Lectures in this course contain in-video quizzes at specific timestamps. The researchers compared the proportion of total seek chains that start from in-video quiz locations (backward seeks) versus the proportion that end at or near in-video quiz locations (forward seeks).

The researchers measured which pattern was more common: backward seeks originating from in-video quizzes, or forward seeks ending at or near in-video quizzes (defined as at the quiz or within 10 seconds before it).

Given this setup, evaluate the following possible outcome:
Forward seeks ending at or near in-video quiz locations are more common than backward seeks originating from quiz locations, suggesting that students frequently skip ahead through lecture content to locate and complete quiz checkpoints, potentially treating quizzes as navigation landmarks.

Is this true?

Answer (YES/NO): NO